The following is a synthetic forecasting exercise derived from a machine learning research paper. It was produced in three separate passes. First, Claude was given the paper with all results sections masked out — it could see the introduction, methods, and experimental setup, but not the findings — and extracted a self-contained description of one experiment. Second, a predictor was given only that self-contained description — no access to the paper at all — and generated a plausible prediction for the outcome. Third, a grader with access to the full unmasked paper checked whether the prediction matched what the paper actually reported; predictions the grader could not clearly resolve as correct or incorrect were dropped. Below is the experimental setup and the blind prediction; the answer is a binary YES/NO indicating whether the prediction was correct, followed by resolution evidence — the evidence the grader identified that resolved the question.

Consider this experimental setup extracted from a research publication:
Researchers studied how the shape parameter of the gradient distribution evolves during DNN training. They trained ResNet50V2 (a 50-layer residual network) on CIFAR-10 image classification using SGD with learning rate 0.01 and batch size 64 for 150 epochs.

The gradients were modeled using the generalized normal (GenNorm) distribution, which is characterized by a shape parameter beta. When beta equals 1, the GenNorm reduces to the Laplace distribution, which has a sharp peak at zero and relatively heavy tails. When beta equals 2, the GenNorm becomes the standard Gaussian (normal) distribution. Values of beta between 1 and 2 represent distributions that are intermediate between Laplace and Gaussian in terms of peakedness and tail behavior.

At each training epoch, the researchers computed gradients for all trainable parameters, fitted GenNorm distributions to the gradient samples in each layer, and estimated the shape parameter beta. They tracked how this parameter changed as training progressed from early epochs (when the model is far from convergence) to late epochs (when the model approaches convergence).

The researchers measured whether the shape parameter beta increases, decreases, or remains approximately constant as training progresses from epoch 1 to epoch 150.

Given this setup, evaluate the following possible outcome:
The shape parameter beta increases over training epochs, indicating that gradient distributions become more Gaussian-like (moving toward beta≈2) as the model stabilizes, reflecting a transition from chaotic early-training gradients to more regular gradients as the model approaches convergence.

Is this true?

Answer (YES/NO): YES